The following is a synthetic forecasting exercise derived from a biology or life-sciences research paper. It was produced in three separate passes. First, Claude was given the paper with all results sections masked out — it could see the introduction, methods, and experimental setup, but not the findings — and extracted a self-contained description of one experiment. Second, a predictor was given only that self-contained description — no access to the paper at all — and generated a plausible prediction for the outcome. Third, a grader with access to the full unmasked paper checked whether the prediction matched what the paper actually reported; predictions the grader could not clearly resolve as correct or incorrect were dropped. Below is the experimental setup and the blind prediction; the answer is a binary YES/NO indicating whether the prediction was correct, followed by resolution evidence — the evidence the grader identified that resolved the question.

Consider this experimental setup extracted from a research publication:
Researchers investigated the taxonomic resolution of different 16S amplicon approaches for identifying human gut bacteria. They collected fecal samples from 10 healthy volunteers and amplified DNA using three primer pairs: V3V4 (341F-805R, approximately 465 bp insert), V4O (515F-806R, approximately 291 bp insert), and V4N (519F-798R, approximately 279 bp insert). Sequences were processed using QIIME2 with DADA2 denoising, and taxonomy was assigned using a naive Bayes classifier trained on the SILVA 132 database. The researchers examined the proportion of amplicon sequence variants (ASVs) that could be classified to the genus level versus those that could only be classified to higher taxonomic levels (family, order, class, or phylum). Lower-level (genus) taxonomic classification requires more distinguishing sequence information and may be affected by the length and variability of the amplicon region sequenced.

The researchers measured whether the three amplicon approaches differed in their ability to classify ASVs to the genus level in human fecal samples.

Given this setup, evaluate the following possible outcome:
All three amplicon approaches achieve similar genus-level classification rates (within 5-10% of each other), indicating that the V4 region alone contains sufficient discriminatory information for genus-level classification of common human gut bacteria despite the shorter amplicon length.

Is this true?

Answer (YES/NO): NO